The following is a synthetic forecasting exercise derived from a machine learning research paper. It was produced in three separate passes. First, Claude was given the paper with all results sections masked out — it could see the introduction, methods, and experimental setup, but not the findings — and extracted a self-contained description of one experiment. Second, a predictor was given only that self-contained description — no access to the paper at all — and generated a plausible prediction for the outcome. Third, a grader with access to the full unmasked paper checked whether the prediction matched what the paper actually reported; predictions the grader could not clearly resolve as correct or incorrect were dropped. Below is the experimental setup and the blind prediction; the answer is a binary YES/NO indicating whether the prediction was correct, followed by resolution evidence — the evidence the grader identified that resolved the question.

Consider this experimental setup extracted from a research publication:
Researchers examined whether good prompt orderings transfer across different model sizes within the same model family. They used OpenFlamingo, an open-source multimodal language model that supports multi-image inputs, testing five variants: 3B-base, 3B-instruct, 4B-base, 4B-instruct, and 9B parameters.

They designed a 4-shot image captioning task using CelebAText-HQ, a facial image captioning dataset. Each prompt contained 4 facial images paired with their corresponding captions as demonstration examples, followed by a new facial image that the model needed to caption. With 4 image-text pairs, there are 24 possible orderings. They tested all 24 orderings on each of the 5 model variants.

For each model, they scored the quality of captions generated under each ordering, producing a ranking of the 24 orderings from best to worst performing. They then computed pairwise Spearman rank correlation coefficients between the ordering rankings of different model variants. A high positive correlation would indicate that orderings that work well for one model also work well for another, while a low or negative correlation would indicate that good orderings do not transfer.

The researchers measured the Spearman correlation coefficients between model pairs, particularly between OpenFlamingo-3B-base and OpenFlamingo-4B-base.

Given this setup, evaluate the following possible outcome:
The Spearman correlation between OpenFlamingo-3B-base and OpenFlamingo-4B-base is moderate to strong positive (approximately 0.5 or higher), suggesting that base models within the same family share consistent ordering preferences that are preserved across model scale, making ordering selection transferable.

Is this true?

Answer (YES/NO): NO